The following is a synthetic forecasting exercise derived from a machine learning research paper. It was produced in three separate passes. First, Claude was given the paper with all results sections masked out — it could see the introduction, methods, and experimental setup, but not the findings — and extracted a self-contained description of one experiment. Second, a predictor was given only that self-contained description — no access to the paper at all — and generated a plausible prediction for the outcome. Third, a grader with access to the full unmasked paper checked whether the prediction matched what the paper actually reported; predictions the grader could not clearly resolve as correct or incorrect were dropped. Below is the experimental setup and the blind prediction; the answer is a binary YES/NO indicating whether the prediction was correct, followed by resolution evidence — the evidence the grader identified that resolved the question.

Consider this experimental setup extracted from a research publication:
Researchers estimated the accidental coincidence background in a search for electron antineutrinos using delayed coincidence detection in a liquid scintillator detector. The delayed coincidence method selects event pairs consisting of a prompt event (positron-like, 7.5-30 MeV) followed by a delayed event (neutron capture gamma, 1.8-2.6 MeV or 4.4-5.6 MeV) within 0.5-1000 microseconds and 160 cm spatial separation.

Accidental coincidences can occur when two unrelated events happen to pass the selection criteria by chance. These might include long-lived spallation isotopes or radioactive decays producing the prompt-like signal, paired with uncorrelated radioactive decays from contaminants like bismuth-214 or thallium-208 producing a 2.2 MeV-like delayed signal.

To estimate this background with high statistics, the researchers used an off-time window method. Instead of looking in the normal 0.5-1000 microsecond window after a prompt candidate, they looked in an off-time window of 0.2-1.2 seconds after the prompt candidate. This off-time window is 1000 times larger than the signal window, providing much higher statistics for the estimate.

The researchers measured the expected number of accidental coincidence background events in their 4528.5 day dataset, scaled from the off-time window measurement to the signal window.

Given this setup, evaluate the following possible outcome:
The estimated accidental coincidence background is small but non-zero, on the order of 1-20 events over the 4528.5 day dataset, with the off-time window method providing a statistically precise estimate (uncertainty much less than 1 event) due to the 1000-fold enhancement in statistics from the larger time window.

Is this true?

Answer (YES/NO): NO